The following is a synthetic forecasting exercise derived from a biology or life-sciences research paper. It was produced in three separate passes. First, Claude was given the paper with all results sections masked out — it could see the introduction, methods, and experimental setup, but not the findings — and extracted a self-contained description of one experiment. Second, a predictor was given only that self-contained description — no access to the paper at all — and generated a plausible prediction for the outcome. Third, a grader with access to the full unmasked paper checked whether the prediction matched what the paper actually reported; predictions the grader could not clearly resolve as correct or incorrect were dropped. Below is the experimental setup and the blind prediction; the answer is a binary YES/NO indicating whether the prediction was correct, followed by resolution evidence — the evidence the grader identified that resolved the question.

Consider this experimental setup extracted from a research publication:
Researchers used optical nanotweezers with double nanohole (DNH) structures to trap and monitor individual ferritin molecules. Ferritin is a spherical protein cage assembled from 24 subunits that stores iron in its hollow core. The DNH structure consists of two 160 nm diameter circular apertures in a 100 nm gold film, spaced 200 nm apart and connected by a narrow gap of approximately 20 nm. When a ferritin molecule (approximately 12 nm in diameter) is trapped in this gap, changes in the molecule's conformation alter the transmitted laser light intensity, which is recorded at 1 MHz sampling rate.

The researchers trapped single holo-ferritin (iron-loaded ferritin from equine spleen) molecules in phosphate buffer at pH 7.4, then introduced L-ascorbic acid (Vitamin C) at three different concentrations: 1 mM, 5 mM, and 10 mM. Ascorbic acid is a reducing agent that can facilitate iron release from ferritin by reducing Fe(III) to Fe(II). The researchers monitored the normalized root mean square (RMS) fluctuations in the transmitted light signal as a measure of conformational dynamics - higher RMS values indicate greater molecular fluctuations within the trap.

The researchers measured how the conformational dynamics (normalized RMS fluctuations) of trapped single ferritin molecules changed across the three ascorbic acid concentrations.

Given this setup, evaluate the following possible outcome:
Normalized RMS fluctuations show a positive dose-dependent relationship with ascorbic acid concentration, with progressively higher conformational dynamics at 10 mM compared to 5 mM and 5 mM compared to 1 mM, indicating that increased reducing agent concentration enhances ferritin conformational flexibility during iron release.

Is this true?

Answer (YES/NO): NO